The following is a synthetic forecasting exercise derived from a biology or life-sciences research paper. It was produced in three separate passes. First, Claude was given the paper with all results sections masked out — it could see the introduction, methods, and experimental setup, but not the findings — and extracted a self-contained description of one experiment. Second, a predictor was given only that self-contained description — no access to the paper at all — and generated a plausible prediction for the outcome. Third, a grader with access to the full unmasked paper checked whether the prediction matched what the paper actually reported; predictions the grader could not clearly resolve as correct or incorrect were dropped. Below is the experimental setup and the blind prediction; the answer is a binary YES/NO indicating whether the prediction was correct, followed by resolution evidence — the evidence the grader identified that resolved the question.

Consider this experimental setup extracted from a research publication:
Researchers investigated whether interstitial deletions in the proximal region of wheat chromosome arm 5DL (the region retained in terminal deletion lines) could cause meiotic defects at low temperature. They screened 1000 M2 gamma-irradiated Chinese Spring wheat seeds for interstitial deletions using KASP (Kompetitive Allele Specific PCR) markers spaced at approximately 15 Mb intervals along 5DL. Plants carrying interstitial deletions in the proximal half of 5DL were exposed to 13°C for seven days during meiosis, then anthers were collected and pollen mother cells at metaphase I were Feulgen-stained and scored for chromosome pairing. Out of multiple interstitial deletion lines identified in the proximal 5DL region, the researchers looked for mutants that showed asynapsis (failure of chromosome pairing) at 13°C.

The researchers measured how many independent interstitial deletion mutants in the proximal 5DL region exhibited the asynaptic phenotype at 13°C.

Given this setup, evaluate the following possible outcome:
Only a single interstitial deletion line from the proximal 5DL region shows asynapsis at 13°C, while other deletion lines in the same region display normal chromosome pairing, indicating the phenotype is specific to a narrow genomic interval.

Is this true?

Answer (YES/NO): YES